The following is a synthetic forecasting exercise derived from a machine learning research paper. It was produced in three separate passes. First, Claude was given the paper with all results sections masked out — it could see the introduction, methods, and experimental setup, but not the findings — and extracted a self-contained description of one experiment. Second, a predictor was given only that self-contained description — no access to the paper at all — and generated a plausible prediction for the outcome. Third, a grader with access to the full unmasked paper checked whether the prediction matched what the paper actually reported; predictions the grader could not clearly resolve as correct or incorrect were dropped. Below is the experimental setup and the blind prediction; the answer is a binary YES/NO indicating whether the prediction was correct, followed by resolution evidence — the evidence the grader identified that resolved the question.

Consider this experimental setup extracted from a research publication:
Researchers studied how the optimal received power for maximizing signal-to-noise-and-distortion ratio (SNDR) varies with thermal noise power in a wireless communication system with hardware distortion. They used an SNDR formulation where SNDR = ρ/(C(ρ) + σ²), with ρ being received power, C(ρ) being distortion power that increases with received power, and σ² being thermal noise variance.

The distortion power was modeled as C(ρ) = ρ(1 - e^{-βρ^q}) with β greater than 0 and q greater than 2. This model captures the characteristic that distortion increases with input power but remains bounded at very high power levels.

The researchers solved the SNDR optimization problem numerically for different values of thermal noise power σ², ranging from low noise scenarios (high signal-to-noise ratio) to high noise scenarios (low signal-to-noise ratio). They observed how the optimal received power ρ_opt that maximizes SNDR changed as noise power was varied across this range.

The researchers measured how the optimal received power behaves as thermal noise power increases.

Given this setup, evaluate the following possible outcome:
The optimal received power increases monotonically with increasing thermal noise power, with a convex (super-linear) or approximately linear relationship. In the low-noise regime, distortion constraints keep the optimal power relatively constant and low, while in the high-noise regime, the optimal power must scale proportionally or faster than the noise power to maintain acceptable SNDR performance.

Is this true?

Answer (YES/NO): NO